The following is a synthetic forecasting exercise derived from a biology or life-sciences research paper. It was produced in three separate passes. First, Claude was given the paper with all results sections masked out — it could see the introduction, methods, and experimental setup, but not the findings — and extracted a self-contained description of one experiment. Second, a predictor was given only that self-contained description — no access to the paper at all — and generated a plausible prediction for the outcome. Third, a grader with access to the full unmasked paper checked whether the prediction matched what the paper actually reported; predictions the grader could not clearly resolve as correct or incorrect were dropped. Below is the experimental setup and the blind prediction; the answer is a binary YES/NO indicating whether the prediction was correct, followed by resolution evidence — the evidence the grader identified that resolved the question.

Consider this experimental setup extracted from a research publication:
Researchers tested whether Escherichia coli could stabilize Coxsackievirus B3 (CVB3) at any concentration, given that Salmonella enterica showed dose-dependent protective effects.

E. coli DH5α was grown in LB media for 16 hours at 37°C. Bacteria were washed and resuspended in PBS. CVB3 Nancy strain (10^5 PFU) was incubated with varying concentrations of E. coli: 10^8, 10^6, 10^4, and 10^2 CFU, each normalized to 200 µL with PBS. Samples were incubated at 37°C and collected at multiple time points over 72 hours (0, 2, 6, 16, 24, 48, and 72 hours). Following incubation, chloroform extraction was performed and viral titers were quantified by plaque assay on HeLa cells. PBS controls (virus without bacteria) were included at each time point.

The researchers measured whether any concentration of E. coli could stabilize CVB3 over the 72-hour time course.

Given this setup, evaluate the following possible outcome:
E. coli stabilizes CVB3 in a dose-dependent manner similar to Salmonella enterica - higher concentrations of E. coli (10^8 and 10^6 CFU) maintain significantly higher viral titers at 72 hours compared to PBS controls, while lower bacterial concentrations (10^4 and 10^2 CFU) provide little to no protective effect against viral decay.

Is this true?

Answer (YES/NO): NO